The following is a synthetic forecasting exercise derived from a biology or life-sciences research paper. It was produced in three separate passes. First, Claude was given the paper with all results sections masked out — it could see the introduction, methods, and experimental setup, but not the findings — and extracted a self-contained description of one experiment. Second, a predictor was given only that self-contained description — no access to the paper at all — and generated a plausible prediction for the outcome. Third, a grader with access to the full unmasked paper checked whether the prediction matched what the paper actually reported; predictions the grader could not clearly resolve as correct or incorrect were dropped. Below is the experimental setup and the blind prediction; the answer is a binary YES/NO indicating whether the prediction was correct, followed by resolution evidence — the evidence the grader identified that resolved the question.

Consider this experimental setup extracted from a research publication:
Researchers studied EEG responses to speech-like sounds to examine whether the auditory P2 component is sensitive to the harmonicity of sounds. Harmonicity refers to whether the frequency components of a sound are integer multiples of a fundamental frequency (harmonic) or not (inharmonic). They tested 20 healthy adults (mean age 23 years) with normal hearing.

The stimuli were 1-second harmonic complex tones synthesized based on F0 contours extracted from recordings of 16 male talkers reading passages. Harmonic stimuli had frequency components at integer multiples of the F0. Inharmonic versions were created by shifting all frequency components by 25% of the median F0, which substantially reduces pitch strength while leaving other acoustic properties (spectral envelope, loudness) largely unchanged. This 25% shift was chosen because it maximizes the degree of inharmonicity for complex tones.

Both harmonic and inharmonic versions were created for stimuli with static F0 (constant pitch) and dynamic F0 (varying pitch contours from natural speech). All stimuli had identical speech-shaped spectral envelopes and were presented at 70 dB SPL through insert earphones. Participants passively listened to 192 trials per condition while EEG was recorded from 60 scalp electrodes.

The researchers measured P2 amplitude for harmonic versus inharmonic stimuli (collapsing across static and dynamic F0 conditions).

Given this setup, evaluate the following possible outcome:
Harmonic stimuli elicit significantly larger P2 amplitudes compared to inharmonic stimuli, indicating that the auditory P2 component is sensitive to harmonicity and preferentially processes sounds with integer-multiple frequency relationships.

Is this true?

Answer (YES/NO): NO